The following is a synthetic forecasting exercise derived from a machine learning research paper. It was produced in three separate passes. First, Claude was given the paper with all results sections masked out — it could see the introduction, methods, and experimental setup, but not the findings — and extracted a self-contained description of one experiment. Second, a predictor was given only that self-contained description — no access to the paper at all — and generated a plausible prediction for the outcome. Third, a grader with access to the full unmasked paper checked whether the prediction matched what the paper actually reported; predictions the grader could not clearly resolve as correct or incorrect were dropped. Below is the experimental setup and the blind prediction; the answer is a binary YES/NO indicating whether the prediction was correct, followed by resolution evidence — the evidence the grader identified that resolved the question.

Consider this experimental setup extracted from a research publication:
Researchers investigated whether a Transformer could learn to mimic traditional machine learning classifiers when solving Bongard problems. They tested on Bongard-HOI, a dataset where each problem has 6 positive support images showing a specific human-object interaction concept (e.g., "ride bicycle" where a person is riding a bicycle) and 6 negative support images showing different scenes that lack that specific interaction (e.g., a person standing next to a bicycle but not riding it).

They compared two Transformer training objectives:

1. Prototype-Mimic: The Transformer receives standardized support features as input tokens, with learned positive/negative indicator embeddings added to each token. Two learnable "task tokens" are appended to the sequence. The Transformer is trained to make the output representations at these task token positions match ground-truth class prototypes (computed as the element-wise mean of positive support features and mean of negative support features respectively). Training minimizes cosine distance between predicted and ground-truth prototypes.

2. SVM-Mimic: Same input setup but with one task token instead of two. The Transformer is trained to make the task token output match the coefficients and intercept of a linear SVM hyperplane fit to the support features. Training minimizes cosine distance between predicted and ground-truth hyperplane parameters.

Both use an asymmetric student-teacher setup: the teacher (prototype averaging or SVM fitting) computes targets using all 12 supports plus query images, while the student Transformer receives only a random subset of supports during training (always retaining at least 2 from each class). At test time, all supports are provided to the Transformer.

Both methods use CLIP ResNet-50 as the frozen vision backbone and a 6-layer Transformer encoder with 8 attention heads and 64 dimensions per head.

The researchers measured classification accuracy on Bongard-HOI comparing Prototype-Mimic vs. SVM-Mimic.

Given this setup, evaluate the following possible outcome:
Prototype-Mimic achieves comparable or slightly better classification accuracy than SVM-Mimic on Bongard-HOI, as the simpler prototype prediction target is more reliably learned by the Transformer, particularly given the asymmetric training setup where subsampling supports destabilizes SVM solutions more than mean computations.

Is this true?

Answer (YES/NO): NO